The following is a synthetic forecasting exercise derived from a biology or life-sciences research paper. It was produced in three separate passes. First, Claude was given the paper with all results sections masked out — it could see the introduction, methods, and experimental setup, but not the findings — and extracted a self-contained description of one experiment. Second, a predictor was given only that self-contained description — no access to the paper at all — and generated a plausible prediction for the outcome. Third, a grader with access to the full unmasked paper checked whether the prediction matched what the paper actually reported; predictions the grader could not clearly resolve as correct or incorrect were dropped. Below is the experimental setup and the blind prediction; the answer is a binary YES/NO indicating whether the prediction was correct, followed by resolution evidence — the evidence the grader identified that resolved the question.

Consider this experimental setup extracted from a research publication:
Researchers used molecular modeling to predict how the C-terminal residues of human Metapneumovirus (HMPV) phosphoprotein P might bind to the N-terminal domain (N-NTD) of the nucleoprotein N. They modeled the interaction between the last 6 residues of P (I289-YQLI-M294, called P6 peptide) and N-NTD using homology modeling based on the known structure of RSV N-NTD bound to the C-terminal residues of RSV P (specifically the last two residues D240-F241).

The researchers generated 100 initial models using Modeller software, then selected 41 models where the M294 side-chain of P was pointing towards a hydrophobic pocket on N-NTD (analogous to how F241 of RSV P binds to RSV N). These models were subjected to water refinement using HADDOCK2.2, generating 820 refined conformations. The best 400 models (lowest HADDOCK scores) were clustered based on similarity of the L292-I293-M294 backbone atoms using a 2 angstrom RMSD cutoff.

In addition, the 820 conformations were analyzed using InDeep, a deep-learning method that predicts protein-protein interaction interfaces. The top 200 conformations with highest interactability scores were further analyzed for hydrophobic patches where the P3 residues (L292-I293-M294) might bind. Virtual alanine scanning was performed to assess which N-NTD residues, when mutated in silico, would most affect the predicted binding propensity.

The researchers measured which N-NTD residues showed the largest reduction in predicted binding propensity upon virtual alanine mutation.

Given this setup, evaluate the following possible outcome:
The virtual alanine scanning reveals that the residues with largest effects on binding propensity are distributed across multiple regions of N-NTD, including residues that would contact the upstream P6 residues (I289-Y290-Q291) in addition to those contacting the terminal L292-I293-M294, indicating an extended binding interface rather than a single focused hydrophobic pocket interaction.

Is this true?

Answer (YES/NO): NO